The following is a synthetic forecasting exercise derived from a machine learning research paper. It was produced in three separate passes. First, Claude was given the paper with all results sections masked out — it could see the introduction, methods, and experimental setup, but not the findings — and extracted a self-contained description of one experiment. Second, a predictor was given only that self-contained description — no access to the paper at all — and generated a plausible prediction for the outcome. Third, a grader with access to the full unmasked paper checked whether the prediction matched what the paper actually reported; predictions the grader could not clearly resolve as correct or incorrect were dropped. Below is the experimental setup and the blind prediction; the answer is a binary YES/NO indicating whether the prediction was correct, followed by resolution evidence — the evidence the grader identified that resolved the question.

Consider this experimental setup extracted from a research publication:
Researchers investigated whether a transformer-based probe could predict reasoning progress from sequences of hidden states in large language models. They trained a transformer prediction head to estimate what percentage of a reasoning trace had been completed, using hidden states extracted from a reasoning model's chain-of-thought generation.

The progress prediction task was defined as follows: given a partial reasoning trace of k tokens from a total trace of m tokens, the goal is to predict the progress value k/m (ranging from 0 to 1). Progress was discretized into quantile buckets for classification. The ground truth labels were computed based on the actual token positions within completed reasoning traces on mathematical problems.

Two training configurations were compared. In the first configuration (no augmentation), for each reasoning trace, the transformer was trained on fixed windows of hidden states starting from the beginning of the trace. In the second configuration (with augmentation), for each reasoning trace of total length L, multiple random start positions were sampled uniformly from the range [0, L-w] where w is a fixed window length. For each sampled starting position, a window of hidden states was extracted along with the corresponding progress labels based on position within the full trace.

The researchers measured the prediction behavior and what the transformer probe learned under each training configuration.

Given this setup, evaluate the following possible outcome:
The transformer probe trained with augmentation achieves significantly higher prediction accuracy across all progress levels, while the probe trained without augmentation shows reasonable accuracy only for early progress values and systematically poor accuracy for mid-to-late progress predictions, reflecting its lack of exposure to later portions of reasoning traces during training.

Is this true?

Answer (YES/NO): NO